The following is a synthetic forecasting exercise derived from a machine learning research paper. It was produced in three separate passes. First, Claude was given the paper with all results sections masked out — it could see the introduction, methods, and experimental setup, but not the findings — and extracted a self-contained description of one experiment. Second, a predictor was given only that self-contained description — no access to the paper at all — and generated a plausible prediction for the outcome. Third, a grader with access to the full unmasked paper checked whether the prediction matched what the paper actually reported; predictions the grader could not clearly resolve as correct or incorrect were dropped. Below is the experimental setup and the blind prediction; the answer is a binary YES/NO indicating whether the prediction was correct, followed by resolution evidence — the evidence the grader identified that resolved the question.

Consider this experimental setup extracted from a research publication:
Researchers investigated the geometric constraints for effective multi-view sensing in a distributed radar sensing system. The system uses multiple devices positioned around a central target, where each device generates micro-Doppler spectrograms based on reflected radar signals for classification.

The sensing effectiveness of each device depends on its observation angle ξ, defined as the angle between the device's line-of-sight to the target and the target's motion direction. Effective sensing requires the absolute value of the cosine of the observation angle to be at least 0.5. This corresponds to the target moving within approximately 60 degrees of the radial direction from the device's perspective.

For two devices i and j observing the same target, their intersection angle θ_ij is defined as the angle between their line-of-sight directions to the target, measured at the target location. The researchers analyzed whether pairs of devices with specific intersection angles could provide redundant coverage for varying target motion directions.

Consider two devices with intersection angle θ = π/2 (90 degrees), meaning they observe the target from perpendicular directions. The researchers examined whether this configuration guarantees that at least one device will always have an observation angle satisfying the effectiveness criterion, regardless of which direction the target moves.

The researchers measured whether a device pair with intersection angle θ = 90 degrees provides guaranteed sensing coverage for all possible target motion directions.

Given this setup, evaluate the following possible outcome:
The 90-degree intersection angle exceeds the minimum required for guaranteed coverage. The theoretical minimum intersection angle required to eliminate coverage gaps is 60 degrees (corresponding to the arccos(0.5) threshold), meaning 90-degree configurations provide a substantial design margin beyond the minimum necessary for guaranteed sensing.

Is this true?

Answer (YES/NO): YES